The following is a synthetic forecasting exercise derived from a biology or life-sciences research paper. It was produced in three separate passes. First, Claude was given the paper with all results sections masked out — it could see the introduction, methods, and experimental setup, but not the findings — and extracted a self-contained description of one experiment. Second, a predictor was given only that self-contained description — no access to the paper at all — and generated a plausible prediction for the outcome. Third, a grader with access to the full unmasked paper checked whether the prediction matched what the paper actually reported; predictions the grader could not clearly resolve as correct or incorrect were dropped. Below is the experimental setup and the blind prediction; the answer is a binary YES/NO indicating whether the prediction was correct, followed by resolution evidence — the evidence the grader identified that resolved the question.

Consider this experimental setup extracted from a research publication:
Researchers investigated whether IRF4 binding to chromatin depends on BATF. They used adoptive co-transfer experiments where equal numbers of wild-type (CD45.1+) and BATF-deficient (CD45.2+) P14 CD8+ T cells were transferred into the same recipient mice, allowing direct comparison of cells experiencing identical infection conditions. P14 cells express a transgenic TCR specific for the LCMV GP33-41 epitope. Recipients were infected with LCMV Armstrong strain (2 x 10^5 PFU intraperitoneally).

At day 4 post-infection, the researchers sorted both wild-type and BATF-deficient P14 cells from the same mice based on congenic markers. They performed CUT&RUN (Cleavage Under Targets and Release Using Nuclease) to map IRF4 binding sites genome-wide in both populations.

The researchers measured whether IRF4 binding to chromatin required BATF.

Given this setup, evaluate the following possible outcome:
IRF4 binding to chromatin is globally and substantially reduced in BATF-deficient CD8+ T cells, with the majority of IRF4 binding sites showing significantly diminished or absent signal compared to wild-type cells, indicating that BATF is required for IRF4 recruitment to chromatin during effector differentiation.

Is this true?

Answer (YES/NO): YES